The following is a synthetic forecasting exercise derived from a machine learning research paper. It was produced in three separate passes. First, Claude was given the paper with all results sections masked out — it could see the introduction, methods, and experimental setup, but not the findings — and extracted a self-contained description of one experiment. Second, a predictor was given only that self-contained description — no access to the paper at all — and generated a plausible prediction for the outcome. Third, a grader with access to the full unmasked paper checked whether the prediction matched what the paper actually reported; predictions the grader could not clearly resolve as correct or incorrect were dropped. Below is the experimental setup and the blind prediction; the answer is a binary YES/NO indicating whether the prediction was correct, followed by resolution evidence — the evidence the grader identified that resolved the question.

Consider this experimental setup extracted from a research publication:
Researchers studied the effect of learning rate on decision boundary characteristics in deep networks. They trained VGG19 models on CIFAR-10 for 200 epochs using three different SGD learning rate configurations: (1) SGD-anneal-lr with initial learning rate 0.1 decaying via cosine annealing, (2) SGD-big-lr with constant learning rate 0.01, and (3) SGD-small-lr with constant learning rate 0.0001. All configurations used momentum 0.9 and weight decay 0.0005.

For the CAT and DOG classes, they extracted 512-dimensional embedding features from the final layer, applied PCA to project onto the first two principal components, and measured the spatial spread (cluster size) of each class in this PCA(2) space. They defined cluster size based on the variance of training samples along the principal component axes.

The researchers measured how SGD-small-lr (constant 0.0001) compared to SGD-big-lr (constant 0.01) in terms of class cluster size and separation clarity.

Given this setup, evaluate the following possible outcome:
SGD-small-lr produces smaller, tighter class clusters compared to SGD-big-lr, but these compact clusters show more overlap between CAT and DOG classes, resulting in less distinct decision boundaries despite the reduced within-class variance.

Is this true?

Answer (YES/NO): NO